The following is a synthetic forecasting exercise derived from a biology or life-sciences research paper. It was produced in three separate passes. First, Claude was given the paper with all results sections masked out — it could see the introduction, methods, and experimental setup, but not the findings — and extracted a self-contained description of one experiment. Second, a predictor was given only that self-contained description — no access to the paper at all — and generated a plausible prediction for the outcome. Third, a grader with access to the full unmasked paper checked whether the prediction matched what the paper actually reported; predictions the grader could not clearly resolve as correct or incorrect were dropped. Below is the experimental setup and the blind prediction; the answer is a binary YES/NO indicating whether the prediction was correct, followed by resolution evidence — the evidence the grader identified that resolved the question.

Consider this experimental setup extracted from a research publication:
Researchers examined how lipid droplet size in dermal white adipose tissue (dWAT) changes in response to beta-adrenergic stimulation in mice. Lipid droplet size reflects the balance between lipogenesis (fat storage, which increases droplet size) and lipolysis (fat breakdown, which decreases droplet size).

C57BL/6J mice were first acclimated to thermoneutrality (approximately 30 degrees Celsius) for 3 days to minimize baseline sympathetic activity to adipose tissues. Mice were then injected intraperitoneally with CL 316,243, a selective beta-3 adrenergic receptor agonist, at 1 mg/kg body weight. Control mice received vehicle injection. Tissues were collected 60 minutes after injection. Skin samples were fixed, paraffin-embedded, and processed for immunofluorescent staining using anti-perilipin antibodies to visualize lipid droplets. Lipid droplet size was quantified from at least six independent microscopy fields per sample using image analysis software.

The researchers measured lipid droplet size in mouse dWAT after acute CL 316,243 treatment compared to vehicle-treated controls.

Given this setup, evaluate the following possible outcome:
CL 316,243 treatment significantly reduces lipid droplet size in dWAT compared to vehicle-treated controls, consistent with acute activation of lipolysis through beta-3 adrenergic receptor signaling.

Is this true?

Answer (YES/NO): NO